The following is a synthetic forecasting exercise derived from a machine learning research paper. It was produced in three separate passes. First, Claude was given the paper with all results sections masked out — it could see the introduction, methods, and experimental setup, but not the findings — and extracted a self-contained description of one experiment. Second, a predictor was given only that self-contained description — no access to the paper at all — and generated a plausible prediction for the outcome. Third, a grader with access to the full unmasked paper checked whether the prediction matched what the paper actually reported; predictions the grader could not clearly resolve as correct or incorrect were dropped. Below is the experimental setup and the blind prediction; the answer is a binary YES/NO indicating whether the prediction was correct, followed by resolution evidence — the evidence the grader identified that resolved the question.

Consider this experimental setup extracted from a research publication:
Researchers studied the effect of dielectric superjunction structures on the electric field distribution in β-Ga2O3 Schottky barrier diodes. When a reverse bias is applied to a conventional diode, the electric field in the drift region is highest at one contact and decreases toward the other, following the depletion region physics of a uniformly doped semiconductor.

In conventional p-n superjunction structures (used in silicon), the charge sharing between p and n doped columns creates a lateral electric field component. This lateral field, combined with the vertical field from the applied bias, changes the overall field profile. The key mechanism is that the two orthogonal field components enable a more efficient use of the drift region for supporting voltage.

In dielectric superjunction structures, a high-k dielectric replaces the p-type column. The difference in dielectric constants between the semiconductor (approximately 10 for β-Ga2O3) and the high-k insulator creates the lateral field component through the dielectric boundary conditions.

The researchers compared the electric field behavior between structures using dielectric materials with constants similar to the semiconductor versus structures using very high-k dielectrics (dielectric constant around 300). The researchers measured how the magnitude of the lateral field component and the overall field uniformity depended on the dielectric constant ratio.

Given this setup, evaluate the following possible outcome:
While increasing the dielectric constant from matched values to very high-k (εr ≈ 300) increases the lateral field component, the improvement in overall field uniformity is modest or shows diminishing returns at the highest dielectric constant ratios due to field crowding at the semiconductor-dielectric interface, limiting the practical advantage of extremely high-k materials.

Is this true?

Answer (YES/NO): NO